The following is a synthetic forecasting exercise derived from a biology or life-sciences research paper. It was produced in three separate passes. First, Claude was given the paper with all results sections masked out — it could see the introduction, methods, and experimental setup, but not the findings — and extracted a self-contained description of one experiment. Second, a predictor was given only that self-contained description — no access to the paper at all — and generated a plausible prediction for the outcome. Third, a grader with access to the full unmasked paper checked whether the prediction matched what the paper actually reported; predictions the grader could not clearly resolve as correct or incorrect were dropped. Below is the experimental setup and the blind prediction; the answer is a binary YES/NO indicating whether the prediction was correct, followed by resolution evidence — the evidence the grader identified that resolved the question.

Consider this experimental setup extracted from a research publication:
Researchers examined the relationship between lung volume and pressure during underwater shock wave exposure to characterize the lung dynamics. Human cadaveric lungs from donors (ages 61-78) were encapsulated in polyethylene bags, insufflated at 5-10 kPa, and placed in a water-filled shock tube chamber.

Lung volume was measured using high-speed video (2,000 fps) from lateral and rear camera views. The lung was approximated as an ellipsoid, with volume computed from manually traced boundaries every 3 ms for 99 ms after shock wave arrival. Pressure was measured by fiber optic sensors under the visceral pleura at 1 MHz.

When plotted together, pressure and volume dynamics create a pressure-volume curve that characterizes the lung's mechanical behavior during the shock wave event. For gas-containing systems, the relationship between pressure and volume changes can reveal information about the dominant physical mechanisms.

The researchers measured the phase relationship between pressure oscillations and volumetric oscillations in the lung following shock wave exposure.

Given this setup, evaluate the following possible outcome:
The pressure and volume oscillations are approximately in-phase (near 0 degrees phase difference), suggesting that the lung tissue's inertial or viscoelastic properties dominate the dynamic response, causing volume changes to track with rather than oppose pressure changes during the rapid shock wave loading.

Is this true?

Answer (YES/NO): NO